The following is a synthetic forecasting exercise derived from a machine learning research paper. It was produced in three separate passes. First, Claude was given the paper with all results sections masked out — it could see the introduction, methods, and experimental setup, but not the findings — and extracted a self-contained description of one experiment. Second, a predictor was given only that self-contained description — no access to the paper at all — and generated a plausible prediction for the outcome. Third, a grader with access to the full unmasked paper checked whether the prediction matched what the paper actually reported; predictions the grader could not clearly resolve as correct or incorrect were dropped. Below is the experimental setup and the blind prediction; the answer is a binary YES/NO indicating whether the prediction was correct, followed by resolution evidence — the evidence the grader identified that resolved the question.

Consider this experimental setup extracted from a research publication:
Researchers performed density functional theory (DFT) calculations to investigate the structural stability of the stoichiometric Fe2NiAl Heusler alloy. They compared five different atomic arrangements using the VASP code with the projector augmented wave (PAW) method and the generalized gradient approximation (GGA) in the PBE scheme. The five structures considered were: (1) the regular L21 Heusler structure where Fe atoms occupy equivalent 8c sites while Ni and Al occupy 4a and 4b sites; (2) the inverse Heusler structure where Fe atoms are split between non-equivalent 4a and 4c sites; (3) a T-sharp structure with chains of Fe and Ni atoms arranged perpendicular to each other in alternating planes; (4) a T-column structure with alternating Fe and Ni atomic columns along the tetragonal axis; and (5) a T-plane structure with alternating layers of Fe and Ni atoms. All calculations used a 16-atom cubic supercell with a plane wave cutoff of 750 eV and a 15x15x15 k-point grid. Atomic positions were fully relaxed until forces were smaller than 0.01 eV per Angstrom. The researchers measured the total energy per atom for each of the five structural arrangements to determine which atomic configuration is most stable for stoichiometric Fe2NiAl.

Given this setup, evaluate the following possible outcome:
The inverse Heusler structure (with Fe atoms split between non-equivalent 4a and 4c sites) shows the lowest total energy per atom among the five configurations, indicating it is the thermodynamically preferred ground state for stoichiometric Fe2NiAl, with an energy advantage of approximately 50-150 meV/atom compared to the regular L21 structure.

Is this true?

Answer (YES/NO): NO